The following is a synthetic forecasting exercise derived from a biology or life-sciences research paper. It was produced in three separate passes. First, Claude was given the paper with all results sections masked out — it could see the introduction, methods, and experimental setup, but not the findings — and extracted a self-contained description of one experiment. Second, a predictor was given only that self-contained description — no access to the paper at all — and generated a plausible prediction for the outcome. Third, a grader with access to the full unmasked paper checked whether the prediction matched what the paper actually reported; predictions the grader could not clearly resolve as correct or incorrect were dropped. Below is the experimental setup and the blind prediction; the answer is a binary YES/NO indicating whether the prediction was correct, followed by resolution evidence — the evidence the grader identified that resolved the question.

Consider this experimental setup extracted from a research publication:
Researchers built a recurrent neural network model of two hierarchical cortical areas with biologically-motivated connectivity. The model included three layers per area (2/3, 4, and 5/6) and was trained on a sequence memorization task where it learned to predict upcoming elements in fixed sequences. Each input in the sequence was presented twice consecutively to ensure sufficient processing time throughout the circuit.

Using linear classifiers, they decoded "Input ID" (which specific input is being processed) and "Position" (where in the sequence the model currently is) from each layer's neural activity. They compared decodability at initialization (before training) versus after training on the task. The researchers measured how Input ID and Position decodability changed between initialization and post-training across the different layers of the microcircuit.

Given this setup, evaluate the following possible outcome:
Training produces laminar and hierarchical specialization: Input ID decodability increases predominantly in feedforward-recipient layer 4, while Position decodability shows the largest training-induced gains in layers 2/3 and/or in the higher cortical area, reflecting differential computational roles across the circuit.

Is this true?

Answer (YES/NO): NO